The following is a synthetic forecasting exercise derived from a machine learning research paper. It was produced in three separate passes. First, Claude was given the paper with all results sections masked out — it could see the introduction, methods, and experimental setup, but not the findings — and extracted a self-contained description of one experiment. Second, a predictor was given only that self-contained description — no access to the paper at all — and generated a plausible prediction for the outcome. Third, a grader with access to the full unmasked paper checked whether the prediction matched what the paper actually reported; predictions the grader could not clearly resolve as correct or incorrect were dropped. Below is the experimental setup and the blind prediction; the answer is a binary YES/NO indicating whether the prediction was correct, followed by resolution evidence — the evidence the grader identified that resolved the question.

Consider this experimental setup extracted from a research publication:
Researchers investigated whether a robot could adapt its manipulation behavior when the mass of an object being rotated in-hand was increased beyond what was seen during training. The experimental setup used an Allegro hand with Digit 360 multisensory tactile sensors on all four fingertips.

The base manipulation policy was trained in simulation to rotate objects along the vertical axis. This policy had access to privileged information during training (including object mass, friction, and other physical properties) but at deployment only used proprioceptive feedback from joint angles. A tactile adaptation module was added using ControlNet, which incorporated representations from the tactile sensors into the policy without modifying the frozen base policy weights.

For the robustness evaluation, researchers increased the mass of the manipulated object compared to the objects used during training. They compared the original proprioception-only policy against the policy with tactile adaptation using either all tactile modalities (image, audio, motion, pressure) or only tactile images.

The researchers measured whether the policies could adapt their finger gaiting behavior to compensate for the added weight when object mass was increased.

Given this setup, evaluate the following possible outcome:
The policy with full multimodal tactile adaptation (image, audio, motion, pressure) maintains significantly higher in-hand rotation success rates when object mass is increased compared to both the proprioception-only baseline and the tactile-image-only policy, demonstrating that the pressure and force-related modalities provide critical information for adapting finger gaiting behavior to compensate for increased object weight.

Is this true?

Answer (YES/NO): NO